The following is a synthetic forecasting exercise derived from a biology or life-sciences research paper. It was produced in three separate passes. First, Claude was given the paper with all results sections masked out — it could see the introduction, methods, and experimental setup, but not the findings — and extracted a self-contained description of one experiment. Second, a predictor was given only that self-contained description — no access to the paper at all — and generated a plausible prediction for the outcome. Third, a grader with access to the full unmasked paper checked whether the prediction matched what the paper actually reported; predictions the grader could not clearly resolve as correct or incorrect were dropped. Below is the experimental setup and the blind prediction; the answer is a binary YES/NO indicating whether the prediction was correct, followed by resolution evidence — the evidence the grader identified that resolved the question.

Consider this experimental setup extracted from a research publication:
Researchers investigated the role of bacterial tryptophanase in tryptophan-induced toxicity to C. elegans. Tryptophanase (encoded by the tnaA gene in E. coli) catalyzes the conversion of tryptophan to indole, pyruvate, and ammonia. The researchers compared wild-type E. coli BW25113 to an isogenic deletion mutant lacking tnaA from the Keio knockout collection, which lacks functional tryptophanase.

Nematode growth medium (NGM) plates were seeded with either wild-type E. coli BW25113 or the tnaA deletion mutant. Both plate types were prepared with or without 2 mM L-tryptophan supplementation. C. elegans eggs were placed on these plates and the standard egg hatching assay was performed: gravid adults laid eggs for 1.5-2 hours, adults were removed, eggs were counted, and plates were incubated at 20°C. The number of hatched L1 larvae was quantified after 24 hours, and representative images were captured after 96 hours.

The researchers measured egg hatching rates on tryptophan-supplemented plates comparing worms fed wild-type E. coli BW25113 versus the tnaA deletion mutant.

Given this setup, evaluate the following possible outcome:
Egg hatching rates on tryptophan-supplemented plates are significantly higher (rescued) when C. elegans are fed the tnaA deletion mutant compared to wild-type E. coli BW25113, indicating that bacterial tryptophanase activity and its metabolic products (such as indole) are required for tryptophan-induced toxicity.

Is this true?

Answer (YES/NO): YES